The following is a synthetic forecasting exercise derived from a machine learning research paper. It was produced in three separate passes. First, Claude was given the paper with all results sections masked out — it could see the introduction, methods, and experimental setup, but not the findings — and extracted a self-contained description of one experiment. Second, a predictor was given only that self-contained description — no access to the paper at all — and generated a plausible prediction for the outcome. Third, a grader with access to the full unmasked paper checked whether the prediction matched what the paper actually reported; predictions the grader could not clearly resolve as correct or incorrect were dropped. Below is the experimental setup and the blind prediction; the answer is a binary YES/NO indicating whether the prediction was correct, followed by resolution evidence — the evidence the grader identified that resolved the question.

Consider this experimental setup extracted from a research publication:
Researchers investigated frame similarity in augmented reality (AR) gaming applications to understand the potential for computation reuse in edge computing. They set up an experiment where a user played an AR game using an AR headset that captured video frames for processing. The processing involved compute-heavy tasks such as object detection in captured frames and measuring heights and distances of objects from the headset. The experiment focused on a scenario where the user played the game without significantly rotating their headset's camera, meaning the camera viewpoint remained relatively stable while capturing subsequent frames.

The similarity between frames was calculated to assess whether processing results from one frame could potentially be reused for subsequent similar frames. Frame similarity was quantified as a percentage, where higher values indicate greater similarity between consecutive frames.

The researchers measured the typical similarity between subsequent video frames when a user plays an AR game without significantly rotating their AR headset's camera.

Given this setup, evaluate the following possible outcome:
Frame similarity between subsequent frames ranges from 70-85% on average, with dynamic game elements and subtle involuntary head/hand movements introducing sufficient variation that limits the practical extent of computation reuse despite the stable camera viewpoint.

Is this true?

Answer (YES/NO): YES